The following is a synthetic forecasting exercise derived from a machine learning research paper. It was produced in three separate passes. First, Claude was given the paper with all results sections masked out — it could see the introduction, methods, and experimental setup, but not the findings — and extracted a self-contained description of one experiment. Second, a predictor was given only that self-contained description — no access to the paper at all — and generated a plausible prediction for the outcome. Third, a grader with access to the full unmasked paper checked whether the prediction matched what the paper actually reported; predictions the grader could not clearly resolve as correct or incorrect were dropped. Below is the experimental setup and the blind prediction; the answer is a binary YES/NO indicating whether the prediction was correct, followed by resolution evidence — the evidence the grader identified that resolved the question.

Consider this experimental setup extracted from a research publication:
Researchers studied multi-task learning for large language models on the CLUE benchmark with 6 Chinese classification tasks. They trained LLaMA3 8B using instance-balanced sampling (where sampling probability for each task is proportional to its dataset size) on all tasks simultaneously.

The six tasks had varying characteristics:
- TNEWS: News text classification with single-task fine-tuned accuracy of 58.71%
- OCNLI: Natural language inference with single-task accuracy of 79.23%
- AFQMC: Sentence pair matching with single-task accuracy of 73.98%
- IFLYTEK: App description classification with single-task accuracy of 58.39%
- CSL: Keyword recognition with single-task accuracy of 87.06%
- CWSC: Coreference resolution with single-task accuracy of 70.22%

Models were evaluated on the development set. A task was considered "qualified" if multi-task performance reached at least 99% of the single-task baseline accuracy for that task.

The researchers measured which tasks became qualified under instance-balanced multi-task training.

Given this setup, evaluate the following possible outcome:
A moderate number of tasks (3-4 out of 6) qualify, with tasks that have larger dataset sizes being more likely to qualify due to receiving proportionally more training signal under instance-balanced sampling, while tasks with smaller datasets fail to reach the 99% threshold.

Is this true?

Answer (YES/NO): YES